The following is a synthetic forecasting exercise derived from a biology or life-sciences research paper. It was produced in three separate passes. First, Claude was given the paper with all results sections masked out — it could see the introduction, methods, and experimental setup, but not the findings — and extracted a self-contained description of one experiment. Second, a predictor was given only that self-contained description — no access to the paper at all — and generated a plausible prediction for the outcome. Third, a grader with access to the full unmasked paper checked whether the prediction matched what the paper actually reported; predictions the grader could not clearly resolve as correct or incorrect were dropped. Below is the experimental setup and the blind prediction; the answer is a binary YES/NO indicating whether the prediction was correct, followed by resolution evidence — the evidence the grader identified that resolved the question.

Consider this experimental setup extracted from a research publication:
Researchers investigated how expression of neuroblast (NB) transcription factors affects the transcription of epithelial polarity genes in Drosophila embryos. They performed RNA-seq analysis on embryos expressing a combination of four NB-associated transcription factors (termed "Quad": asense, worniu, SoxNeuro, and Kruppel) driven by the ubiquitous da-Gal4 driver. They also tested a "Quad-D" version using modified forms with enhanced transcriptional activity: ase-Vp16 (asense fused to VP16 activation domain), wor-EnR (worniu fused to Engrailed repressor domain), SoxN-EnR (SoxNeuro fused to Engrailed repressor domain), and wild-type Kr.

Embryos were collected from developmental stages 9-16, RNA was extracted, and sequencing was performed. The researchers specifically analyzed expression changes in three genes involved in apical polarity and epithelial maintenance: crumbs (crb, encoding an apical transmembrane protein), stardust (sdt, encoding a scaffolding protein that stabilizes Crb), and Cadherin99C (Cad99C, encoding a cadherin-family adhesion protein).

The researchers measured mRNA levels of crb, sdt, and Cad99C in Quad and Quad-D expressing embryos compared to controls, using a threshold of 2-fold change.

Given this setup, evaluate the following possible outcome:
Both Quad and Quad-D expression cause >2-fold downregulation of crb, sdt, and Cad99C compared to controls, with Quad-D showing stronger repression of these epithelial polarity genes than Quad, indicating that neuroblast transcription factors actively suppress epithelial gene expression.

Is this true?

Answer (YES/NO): NO